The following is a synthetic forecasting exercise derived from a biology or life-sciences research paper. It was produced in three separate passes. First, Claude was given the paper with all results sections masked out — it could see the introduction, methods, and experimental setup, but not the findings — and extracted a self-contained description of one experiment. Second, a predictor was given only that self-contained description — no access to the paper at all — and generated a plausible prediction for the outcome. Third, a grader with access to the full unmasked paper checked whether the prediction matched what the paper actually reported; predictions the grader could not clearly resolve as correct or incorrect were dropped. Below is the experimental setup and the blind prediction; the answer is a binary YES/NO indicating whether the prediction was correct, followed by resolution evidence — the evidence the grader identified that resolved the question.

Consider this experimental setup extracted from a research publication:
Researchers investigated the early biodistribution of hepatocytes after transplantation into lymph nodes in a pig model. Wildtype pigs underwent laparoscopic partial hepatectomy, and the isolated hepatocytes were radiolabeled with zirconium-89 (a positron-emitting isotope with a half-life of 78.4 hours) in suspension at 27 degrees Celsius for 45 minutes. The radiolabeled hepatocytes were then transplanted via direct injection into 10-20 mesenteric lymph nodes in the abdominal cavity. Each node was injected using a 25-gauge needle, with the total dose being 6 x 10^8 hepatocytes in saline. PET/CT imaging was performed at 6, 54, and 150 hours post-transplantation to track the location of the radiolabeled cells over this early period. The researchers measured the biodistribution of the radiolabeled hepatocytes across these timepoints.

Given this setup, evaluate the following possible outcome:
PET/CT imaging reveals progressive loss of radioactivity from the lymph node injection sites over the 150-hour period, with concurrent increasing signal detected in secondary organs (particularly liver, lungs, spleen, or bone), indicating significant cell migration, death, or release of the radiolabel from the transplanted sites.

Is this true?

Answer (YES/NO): NO